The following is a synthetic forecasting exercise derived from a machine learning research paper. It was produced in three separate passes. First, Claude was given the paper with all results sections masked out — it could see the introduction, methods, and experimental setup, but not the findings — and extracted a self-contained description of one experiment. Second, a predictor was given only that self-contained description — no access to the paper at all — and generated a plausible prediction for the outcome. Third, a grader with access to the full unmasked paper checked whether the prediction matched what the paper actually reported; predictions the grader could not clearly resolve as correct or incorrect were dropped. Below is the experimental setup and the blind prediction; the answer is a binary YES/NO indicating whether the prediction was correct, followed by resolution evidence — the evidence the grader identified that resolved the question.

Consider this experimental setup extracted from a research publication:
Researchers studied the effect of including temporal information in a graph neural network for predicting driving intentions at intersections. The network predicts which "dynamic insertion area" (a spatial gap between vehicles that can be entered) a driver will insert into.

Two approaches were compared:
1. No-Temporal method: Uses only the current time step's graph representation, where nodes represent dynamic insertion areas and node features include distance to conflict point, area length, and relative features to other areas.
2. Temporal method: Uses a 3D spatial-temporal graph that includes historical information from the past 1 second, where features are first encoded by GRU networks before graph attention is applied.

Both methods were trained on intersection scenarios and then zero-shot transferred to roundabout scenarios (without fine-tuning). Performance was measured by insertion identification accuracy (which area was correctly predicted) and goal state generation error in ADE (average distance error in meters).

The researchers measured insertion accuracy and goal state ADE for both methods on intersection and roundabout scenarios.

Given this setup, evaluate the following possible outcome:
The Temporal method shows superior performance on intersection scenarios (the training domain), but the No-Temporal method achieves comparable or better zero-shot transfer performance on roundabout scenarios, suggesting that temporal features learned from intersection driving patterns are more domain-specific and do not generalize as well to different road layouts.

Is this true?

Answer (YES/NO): NO